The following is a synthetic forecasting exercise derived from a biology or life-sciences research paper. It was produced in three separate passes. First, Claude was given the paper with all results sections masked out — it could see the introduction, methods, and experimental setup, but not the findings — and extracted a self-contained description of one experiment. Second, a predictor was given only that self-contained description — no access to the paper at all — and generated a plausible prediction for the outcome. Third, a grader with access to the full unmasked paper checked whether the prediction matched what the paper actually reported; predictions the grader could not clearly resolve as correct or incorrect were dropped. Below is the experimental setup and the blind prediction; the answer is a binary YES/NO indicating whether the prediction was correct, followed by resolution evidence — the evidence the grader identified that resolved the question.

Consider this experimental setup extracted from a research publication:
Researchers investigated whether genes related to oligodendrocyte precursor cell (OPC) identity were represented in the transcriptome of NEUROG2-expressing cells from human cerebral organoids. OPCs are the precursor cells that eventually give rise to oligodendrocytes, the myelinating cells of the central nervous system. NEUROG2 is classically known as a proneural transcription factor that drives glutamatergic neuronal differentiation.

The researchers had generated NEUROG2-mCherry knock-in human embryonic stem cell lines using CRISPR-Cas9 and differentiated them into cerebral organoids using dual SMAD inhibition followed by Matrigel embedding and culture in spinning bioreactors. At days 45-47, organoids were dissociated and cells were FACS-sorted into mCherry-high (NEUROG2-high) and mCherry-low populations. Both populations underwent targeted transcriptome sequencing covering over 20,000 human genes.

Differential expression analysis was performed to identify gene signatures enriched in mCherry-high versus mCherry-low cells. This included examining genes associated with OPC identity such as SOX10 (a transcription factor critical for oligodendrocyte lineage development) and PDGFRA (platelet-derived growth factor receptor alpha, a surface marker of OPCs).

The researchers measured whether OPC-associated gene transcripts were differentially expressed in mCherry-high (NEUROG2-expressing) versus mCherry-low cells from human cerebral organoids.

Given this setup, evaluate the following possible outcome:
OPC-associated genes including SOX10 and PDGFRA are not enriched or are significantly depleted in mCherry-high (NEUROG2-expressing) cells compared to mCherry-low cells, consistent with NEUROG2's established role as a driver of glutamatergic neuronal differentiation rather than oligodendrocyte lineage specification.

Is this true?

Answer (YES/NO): NO